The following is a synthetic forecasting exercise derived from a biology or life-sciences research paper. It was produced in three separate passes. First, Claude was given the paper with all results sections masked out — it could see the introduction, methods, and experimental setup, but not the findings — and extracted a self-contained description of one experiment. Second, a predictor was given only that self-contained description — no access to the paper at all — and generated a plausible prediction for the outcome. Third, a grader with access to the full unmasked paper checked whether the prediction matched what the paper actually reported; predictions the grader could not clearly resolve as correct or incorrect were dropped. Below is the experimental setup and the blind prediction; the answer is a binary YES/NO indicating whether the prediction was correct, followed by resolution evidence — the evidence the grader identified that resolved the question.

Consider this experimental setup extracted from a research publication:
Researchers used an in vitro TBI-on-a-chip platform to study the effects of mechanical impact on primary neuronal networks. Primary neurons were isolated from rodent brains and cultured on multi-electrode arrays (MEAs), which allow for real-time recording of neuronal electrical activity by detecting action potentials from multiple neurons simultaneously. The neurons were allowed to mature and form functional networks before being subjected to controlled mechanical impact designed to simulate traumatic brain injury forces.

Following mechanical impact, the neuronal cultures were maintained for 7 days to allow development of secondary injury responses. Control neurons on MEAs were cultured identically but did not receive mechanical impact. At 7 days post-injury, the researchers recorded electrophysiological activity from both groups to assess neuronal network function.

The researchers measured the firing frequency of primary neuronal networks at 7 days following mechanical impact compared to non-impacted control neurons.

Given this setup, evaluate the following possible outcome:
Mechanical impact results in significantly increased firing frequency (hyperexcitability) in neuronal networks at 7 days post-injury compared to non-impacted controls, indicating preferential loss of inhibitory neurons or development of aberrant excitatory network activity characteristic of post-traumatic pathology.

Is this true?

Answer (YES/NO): NO